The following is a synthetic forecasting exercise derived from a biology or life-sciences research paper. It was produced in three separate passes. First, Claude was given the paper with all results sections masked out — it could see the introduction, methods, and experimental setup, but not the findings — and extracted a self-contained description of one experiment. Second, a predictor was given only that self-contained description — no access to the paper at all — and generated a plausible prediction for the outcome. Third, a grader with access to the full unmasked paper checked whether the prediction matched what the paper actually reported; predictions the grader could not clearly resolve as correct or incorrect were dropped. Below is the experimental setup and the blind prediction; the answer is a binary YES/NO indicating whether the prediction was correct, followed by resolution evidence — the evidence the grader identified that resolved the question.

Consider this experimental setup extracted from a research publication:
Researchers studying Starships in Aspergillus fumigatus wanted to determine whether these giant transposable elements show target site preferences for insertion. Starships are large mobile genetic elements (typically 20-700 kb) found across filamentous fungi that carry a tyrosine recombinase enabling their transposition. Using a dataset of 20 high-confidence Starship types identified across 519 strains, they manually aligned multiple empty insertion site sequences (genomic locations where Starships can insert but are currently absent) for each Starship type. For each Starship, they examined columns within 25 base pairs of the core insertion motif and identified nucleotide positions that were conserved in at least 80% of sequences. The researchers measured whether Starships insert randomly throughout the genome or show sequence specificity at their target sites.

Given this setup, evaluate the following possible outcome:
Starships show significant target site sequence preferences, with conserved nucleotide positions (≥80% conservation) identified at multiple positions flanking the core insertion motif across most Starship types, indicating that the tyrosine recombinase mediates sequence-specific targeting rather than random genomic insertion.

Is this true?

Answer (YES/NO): YES